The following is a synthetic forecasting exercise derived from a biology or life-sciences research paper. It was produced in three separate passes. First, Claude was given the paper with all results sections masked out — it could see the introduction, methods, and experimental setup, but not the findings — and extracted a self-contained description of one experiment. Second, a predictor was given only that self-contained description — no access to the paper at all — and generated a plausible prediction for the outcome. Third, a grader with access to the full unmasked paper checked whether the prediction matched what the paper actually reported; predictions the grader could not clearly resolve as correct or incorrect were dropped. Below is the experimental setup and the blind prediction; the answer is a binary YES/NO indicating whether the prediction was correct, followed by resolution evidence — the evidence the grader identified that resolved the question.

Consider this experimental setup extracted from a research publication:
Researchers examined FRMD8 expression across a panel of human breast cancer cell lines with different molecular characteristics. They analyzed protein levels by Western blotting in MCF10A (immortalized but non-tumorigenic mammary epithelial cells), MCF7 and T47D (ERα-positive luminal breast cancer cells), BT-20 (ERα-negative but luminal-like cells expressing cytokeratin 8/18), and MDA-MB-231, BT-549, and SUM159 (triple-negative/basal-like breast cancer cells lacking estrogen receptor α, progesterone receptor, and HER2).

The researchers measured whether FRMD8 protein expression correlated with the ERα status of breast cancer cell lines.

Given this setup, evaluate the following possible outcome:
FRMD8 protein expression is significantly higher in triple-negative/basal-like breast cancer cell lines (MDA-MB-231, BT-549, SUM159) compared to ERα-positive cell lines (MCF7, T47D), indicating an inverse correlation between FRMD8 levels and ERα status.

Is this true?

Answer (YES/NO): NO